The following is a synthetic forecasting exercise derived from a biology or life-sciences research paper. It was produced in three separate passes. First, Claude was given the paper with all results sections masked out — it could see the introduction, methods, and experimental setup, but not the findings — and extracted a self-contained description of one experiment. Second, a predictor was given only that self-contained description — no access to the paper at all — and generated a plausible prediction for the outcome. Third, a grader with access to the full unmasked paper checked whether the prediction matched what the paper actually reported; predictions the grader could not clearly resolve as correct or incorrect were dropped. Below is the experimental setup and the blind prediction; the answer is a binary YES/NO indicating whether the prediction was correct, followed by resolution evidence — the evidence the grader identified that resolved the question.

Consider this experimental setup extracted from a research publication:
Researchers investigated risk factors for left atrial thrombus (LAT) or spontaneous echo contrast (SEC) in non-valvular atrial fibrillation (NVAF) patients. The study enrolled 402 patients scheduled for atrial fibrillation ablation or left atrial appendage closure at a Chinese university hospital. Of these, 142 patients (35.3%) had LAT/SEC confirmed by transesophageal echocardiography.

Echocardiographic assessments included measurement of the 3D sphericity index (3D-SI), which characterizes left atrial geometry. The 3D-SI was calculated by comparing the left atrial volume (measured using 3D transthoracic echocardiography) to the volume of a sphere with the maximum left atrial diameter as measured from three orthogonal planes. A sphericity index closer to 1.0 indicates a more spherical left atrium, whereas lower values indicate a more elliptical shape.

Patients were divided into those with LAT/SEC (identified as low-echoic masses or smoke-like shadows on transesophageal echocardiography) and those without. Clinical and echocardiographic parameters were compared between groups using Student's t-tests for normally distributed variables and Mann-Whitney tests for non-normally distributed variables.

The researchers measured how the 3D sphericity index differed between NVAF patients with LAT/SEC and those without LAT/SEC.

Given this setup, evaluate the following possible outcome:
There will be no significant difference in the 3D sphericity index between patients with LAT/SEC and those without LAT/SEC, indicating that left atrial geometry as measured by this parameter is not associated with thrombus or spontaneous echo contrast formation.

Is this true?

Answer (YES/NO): NO